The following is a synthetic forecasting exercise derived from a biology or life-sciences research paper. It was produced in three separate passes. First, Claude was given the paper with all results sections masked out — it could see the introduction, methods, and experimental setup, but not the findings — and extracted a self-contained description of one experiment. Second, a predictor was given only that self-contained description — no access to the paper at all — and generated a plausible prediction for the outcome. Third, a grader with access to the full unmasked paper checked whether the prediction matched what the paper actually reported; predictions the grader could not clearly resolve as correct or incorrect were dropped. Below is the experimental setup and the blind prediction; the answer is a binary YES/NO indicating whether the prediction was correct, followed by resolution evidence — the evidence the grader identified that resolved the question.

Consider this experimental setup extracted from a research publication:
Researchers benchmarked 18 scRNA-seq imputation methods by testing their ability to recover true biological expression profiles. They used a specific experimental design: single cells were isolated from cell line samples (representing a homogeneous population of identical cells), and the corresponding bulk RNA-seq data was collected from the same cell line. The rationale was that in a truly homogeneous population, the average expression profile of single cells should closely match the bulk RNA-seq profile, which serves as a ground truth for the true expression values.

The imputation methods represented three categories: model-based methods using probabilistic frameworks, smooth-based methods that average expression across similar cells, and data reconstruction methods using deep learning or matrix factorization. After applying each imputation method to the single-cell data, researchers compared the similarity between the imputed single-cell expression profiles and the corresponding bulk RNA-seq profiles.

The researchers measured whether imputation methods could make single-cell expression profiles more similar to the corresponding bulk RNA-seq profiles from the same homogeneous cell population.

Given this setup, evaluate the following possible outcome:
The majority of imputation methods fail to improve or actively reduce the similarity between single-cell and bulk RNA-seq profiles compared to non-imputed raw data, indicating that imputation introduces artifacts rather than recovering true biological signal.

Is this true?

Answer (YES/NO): NO